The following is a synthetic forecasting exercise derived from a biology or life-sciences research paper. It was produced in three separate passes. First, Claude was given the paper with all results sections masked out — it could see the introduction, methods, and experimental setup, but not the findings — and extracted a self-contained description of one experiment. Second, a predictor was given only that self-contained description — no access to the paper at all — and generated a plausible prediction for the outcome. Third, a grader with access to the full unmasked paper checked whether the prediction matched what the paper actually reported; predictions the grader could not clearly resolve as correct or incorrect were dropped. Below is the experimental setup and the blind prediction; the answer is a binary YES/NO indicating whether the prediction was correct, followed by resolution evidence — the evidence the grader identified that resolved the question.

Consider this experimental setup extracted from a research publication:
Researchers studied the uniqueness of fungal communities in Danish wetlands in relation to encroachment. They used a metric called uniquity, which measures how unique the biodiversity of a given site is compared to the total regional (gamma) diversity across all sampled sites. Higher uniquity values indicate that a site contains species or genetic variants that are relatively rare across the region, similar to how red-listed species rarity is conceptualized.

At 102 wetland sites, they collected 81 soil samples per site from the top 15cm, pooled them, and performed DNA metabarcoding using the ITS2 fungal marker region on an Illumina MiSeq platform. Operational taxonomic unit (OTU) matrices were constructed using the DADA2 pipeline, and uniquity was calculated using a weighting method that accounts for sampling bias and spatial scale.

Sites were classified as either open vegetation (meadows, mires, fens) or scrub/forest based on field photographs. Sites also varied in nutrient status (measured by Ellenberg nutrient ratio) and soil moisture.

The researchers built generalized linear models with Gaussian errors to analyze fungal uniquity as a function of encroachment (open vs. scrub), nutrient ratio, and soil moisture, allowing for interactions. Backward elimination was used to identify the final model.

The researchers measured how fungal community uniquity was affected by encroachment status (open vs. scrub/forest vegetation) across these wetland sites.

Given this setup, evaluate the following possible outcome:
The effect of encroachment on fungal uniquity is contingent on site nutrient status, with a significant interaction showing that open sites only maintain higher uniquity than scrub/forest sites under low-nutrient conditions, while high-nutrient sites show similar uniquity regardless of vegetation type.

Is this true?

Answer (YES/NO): NO